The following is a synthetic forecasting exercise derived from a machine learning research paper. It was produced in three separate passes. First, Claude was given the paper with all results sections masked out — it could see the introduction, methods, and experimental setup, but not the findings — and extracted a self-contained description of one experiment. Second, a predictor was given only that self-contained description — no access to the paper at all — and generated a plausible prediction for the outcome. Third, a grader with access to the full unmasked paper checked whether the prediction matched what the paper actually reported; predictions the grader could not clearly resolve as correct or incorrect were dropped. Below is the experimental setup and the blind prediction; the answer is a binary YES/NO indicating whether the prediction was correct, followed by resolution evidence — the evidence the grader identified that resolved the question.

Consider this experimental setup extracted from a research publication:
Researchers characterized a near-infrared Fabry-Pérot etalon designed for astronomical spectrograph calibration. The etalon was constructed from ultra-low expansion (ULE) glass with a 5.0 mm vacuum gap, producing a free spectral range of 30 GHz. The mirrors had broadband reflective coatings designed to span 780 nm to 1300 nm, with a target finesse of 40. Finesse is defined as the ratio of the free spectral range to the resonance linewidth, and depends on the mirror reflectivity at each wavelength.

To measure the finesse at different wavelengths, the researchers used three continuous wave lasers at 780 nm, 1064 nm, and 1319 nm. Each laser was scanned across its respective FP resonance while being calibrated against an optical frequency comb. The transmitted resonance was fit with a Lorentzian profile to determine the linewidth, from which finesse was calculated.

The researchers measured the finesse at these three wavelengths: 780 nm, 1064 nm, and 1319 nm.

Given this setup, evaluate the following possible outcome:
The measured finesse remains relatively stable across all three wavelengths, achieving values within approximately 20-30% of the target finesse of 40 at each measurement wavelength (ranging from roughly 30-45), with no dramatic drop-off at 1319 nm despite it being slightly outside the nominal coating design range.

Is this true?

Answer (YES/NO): YES